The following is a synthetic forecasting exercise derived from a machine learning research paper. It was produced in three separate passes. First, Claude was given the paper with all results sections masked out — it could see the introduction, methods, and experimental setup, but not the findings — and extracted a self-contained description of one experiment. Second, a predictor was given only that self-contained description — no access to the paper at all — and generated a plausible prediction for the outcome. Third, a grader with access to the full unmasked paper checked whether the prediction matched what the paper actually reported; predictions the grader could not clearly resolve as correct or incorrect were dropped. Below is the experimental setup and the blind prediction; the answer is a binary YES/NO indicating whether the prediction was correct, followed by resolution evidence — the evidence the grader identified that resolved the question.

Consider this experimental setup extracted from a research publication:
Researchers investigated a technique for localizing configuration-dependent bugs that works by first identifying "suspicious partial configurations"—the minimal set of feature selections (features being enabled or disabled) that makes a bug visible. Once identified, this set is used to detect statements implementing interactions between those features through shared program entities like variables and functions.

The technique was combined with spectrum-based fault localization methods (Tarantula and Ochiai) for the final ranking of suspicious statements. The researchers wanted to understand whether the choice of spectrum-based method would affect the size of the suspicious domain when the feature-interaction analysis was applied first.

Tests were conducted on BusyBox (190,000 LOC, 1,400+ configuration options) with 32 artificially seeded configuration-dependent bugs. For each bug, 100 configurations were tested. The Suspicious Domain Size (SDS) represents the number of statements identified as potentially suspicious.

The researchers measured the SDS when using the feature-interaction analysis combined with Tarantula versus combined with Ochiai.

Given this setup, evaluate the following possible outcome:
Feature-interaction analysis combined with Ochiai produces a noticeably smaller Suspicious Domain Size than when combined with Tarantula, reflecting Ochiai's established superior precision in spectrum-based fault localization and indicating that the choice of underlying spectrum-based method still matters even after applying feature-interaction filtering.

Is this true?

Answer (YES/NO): NO